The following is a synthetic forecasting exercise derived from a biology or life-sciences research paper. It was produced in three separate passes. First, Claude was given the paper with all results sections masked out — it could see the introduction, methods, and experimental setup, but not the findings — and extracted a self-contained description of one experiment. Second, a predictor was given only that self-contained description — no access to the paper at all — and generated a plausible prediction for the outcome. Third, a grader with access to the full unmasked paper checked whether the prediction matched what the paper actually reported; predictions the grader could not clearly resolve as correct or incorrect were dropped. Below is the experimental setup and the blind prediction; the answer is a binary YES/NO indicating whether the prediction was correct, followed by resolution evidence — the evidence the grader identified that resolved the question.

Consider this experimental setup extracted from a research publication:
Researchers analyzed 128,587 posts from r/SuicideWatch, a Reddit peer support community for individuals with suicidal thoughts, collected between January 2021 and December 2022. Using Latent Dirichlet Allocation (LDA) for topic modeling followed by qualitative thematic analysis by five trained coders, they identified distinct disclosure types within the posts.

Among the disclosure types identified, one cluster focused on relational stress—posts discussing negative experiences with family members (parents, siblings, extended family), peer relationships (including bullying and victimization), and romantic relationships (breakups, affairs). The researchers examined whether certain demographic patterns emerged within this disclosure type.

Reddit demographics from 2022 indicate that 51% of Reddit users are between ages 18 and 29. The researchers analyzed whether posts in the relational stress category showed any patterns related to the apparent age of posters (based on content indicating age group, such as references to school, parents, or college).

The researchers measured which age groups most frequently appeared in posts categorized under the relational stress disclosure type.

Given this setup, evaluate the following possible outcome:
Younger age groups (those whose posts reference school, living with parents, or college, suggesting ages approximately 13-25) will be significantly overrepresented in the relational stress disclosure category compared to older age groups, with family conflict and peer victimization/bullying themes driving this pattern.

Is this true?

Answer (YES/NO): NO